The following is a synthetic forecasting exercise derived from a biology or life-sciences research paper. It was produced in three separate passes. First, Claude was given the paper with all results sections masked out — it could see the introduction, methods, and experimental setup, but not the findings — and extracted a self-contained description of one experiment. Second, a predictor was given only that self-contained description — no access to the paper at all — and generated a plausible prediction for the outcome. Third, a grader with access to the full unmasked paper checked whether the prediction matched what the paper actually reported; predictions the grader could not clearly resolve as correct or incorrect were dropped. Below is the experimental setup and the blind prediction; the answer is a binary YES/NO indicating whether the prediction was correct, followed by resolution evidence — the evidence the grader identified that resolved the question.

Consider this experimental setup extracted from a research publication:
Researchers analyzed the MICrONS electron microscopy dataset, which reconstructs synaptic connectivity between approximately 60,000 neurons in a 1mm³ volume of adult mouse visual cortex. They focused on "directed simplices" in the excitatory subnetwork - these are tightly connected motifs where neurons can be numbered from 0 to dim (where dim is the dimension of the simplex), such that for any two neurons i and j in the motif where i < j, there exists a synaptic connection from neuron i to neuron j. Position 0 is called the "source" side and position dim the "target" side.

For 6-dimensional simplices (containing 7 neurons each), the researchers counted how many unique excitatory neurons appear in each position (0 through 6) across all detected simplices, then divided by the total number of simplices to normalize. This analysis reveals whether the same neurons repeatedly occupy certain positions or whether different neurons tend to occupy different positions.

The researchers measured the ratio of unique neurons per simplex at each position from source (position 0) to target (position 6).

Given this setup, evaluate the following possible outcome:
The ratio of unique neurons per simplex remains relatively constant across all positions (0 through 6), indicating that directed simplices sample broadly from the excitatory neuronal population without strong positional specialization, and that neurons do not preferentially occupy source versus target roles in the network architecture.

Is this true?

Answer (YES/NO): NO